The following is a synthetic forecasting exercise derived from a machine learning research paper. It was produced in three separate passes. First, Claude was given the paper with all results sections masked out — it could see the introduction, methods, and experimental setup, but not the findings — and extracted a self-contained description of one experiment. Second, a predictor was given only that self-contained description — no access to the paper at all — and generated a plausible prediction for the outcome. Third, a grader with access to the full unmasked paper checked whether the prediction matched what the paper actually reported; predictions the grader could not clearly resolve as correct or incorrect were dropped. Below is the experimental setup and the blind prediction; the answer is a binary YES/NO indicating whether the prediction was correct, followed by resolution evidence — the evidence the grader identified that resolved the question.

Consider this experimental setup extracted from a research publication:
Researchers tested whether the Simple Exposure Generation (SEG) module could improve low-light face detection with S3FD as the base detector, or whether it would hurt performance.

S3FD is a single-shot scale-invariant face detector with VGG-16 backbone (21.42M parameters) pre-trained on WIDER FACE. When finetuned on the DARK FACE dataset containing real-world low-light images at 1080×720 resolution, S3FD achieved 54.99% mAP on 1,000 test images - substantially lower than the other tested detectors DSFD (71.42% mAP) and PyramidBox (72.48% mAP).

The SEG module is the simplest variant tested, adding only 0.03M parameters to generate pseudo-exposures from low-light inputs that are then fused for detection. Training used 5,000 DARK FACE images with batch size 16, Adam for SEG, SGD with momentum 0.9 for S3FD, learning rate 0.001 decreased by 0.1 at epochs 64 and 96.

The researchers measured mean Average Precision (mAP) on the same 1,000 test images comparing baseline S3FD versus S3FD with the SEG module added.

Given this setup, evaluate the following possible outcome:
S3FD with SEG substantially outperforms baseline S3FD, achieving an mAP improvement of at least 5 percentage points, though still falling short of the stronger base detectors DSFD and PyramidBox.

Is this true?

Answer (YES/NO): NO